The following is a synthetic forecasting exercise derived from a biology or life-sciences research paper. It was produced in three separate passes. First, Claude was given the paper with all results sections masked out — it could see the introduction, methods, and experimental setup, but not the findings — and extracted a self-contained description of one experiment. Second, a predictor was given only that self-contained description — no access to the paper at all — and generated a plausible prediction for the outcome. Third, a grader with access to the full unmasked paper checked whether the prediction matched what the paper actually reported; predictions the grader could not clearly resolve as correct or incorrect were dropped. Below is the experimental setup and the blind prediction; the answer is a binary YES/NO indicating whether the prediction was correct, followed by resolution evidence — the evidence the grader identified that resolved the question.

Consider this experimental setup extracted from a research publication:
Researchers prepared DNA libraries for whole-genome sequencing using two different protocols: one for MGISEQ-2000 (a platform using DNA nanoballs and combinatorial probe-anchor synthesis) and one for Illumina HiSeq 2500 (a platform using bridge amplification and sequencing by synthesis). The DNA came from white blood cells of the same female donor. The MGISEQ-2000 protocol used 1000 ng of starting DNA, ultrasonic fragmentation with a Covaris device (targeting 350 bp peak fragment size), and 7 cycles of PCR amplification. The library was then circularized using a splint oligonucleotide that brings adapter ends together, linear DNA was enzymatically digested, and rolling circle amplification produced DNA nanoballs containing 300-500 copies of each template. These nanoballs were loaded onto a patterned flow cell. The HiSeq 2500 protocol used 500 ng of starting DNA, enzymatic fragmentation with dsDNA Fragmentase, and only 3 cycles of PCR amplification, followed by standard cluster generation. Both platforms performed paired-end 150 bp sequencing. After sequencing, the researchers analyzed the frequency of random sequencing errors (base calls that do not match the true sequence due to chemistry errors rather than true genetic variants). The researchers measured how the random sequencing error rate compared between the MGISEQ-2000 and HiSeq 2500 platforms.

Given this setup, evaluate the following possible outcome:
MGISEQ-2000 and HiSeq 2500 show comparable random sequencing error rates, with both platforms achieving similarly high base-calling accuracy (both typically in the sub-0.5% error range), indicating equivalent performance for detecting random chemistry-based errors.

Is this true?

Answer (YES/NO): NO